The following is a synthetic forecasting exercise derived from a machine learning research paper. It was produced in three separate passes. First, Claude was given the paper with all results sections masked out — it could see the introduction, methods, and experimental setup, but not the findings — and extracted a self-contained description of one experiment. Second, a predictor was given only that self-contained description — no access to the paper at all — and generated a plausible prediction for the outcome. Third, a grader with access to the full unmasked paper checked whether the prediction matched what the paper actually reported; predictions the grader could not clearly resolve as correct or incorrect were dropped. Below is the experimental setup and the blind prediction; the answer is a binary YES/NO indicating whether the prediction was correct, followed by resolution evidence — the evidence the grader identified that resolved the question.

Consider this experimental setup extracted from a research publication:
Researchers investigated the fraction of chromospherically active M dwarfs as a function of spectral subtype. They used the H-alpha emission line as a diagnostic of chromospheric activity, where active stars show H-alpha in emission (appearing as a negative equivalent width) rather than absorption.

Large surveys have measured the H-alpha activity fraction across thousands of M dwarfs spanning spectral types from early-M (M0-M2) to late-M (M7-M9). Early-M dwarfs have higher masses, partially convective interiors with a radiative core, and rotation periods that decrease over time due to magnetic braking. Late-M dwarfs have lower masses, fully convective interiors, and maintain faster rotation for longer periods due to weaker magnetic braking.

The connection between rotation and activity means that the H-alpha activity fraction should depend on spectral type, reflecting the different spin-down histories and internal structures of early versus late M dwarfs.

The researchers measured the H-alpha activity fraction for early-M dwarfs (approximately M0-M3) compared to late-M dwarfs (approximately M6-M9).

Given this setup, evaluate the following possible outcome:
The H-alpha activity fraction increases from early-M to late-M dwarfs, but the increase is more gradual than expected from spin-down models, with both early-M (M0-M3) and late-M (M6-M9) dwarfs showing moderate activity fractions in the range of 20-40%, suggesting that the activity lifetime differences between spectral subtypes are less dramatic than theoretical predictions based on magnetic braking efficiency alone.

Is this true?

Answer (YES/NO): NO